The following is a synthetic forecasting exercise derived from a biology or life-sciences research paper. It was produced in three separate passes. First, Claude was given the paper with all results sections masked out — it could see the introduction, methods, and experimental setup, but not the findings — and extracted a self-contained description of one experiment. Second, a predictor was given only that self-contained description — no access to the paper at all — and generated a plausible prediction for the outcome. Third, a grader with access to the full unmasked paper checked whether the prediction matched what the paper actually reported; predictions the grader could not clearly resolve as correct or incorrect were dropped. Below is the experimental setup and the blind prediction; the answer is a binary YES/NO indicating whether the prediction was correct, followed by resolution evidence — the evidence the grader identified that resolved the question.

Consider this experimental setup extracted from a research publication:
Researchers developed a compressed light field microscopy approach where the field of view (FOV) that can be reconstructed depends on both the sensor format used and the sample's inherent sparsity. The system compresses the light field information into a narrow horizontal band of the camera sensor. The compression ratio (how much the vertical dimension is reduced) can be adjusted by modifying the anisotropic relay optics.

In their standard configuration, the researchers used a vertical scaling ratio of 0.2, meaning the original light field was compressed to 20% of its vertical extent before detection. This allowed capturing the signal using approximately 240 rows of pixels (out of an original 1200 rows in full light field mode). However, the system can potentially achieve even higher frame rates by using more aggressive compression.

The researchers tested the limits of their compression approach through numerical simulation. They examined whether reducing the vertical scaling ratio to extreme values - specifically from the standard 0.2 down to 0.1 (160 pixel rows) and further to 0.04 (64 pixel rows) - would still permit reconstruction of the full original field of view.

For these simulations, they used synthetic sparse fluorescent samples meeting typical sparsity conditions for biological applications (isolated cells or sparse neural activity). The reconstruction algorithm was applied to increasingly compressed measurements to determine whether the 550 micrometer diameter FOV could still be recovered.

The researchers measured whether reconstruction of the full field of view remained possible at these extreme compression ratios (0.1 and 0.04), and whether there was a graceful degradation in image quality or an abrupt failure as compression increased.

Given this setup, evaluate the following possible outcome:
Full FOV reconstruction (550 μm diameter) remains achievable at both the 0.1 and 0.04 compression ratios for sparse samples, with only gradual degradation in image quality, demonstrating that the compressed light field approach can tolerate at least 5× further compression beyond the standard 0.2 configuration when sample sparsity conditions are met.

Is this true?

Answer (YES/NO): YES